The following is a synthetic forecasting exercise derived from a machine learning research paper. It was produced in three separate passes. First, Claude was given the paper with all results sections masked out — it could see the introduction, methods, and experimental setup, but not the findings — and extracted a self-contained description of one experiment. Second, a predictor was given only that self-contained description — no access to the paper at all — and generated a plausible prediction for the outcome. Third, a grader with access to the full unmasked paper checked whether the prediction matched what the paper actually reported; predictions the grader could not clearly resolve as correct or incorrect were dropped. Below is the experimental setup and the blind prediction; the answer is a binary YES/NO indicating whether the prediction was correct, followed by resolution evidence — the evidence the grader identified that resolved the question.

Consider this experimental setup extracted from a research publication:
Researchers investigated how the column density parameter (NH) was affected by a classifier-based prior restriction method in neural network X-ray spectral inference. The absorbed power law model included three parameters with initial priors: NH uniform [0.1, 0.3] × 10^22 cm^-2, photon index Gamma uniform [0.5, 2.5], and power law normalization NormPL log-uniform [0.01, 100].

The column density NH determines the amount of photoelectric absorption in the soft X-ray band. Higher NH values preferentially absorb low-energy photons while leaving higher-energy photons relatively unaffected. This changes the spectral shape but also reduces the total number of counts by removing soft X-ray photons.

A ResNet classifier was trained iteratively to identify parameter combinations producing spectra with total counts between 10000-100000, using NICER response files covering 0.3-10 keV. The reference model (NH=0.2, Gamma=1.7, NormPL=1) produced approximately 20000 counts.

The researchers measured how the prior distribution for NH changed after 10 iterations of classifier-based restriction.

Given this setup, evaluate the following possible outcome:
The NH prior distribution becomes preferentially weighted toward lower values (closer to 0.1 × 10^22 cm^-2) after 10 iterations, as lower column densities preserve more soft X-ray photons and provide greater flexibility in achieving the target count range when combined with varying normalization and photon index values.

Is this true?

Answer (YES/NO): NO